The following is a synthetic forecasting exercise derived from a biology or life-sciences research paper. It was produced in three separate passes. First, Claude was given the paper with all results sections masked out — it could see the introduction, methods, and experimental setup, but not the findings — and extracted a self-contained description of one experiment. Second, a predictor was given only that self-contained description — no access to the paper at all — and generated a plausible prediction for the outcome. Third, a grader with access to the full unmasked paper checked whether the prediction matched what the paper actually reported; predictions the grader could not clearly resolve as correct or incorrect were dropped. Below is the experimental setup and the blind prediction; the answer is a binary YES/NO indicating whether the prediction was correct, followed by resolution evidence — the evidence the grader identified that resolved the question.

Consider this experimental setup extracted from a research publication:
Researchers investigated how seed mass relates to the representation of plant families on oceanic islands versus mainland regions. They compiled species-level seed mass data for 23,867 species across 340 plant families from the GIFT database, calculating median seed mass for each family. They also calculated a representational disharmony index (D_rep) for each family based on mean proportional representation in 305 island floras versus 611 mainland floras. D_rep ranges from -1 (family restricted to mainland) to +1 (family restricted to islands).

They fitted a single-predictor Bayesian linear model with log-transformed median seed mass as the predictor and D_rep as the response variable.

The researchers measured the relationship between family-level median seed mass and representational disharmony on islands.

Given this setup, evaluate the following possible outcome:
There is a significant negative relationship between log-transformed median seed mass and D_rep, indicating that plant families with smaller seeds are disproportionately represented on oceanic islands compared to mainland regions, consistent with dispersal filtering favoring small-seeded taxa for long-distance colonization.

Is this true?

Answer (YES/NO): NO